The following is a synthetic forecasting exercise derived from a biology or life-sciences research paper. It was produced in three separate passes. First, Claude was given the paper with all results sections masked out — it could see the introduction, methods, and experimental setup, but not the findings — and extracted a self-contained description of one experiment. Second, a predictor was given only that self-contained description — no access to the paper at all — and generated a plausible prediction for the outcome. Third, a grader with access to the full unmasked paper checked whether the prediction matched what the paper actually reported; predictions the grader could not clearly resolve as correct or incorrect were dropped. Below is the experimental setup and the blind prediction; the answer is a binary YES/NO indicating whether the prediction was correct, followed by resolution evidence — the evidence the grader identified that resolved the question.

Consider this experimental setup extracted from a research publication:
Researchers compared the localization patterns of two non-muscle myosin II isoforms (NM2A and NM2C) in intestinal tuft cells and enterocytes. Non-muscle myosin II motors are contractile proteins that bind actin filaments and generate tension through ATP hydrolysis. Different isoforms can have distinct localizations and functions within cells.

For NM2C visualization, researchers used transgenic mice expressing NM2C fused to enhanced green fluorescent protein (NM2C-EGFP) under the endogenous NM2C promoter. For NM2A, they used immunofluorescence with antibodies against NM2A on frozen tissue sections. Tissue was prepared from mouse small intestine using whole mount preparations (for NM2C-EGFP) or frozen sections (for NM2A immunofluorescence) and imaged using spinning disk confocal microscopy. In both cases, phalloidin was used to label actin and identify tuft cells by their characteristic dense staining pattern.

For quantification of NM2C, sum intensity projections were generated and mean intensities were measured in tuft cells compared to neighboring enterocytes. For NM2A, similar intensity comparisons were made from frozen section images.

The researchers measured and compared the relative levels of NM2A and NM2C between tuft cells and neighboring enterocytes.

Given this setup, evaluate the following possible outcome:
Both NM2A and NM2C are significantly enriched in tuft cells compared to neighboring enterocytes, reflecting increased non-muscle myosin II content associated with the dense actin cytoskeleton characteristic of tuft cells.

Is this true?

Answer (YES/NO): NO